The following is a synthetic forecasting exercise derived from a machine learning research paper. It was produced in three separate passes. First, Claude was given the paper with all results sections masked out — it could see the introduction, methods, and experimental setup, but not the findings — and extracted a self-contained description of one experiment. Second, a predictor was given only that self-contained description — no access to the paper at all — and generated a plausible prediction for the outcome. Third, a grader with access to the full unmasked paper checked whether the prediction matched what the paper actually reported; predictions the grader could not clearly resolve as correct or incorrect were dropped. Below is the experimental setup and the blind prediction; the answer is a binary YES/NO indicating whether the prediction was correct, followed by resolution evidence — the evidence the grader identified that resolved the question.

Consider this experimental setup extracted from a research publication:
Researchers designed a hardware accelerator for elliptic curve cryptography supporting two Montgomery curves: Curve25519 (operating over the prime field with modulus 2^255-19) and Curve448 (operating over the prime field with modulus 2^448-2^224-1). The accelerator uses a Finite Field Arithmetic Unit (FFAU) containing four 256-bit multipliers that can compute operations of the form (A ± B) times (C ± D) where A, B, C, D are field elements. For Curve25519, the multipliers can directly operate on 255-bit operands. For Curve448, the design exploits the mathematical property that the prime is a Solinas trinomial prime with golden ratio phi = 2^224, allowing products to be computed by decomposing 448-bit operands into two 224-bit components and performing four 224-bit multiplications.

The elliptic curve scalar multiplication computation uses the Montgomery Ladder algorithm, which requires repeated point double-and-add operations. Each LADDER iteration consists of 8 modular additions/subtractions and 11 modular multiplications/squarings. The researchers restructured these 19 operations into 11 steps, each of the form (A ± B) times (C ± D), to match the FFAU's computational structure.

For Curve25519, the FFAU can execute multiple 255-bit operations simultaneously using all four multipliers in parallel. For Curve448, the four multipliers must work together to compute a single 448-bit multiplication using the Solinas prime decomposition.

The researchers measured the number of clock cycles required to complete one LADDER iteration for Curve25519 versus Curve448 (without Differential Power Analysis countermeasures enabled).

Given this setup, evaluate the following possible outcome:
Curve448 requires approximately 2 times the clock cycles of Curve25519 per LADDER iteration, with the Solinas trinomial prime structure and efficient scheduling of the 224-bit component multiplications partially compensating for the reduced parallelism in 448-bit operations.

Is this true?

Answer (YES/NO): NO